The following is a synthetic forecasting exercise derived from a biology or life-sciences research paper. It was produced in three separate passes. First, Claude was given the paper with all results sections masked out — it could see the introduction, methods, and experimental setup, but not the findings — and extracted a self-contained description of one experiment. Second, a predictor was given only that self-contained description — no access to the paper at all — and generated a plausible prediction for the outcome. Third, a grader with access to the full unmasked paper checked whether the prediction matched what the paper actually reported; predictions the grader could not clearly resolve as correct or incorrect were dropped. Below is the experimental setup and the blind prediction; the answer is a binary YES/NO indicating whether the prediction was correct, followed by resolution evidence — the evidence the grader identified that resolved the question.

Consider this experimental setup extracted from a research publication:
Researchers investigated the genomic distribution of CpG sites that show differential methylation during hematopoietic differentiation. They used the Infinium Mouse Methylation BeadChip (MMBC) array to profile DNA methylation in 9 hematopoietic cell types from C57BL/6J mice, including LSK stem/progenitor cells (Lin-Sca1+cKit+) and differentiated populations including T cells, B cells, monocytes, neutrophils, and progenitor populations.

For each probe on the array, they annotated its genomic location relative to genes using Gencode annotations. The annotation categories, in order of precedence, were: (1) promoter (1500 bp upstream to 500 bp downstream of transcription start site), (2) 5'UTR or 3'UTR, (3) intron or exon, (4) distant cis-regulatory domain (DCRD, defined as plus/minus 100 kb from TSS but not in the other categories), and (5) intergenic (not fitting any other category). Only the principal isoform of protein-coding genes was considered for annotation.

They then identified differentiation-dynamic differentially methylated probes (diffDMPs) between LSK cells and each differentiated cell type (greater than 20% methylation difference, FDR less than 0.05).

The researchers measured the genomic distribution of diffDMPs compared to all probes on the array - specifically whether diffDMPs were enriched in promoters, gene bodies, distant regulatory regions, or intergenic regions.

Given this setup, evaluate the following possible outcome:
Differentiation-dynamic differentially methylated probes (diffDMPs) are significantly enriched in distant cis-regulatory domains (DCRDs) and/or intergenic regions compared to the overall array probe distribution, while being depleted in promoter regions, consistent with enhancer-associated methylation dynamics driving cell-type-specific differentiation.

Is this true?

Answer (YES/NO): NO